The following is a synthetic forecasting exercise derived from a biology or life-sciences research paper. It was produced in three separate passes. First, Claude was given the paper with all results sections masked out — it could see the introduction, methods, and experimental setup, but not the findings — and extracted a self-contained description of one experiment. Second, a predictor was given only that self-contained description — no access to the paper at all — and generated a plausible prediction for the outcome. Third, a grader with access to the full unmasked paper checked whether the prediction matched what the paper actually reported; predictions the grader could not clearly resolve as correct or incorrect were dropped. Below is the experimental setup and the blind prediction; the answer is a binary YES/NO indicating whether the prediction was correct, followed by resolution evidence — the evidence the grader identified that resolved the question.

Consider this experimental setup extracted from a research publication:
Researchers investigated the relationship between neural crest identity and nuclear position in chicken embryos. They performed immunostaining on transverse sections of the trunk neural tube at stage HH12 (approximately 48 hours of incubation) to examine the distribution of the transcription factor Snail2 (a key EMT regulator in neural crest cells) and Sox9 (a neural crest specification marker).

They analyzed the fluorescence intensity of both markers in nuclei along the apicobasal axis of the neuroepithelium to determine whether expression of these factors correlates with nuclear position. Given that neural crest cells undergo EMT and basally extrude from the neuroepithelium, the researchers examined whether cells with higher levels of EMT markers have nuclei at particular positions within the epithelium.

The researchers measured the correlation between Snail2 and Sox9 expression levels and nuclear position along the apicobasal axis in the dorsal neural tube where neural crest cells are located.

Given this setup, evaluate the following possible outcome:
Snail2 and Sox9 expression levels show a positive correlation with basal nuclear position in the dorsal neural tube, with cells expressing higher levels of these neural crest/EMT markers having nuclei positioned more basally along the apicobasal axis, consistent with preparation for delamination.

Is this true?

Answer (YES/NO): YES